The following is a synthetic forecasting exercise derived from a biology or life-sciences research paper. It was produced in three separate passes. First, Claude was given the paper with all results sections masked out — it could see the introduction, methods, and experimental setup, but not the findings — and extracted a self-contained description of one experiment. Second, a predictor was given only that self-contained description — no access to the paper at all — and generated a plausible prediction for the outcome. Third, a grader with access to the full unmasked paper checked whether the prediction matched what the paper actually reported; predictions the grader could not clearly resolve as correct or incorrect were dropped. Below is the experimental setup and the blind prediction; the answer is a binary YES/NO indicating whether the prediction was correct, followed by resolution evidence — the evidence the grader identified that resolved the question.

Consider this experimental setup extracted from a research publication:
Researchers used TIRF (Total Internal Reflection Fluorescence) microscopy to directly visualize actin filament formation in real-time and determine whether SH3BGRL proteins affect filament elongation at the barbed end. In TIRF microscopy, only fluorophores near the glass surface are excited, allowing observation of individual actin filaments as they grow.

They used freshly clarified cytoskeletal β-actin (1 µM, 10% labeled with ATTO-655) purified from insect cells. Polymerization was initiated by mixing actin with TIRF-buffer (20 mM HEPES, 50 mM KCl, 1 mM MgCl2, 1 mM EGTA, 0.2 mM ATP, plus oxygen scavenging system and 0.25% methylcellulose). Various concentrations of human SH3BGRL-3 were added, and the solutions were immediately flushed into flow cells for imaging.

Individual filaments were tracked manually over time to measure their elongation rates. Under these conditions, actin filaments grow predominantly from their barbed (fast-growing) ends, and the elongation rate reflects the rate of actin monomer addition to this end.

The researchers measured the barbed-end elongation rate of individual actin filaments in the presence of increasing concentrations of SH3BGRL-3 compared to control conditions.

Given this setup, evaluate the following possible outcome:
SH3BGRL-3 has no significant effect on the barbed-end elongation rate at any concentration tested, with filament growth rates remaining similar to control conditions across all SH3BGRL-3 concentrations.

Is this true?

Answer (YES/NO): YES